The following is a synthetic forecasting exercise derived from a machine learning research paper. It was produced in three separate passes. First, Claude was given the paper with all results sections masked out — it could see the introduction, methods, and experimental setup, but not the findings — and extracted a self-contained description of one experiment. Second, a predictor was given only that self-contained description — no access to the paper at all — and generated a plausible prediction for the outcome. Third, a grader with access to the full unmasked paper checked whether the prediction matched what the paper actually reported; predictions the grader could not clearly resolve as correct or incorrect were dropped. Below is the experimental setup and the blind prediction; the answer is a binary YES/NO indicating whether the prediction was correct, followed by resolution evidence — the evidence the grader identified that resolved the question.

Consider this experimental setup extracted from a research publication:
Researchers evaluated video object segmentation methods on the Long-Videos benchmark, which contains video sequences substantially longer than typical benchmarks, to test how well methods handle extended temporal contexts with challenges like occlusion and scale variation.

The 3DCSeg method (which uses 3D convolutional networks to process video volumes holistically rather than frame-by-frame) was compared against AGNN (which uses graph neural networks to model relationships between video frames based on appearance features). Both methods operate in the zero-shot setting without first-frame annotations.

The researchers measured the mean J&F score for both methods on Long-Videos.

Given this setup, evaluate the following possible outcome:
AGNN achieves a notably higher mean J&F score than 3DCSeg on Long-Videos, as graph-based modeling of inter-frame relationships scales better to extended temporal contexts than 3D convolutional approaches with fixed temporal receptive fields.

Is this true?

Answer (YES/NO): YES